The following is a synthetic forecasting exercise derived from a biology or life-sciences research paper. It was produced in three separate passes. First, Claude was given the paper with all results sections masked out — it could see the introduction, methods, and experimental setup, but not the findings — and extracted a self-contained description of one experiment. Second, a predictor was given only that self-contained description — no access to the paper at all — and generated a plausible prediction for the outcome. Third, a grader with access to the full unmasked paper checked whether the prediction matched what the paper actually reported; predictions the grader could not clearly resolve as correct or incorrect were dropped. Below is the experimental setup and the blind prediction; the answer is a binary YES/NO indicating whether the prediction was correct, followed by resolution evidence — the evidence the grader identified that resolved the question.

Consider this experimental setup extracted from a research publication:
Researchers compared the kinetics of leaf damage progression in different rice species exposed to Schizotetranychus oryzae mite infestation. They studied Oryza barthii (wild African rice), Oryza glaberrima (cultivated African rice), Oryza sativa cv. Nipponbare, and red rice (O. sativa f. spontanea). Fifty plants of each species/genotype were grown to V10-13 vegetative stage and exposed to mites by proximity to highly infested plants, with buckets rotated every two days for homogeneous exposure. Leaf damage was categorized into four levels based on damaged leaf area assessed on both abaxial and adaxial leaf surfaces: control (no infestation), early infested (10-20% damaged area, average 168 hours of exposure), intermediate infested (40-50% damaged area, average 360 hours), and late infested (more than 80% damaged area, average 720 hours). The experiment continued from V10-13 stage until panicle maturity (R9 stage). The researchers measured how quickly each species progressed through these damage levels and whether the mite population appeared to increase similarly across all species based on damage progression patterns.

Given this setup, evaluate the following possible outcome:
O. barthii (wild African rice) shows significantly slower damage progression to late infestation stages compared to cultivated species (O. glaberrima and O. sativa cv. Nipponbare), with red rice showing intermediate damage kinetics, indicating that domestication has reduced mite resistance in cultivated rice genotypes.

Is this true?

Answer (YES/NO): NO